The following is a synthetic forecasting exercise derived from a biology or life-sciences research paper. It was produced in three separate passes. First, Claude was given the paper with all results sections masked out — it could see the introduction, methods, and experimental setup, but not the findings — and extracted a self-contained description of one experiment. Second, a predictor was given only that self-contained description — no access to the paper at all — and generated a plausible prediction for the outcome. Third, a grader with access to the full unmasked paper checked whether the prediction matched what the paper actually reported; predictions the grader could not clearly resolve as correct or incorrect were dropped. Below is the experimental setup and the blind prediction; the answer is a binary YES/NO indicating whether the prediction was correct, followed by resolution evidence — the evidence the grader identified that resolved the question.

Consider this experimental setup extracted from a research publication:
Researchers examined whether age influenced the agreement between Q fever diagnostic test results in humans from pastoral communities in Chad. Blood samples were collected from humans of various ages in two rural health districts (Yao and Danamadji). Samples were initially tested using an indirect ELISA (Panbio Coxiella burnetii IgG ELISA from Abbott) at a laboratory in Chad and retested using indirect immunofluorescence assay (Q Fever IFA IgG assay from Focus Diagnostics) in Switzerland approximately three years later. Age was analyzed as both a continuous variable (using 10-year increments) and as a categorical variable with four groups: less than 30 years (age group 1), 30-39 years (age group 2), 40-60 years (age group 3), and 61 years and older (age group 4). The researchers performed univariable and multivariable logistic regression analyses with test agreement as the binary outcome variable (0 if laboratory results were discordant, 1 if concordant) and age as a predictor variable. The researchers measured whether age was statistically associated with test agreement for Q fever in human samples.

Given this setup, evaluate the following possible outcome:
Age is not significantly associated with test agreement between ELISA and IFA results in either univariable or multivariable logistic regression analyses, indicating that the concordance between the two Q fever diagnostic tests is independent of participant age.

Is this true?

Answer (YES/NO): NO